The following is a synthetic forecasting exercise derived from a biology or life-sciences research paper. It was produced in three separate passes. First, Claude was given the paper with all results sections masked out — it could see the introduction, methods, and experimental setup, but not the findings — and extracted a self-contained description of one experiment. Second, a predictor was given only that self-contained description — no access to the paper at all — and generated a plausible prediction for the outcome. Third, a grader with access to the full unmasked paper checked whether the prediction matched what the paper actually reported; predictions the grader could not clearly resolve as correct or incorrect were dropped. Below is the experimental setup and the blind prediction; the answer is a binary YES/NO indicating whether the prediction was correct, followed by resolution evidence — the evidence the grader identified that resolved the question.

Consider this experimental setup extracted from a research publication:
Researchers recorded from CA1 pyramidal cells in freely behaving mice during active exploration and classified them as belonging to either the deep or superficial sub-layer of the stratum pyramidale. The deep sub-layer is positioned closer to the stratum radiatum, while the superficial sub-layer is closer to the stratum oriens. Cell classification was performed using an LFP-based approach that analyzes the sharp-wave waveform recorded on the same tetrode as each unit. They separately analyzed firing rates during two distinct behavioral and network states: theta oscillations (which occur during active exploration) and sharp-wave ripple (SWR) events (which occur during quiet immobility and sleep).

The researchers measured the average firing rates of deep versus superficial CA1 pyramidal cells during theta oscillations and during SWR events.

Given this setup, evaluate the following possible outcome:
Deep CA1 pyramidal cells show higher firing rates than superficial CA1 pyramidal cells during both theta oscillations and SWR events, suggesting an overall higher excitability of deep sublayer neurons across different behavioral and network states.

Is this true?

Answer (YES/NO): NO